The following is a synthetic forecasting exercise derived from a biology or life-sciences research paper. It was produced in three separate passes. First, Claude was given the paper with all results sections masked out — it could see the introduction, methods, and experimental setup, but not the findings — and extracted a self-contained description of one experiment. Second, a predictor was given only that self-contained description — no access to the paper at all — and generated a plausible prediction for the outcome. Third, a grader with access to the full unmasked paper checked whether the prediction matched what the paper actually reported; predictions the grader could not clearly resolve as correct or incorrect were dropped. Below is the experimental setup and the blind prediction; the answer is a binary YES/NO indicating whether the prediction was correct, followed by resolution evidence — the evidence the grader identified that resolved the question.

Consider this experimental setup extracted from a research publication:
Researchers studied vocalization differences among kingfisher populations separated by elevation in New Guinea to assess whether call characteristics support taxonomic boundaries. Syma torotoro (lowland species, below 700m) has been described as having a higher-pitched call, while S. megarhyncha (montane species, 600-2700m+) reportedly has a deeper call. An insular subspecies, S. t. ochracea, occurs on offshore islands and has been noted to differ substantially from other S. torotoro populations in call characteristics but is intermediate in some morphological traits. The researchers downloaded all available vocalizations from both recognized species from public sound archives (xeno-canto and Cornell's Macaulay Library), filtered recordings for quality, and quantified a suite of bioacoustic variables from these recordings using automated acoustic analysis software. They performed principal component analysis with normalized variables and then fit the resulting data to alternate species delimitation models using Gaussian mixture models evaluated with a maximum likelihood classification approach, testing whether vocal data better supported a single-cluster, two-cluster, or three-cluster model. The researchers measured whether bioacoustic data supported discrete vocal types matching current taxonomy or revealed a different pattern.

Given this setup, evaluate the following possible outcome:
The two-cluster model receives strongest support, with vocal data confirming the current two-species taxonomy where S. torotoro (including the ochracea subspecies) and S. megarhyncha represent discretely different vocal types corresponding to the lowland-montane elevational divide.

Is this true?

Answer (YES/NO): NO